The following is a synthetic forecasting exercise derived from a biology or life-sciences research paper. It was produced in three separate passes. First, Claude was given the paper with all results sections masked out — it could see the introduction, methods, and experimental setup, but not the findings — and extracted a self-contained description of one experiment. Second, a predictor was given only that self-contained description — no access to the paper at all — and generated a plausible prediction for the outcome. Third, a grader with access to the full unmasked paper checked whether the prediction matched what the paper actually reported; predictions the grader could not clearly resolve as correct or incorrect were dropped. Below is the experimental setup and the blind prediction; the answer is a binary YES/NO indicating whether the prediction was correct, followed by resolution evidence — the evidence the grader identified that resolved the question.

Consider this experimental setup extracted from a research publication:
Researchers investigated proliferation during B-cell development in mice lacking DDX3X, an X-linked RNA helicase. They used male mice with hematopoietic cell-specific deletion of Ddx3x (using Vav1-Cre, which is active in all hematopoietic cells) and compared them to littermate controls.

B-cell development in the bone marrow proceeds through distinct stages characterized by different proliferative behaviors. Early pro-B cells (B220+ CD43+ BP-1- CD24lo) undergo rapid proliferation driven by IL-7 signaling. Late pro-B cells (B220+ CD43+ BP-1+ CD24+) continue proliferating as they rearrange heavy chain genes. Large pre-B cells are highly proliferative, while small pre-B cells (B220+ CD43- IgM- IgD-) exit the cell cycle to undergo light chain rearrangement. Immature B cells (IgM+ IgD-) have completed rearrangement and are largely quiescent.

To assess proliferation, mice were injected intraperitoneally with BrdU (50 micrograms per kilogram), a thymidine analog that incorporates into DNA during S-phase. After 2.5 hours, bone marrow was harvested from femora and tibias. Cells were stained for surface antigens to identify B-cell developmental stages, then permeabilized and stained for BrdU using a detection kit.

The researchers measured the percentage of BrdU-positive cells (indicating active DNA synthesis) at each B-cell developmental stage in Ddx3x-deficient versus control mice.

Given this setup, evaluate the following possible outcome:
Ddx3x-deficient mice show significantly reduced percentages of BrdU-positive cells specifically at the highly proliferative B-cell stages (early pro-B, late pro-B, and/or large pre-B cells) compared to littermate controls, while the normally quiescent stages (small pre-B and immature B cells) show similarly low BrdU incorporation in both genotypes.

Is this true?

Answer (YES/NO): NO